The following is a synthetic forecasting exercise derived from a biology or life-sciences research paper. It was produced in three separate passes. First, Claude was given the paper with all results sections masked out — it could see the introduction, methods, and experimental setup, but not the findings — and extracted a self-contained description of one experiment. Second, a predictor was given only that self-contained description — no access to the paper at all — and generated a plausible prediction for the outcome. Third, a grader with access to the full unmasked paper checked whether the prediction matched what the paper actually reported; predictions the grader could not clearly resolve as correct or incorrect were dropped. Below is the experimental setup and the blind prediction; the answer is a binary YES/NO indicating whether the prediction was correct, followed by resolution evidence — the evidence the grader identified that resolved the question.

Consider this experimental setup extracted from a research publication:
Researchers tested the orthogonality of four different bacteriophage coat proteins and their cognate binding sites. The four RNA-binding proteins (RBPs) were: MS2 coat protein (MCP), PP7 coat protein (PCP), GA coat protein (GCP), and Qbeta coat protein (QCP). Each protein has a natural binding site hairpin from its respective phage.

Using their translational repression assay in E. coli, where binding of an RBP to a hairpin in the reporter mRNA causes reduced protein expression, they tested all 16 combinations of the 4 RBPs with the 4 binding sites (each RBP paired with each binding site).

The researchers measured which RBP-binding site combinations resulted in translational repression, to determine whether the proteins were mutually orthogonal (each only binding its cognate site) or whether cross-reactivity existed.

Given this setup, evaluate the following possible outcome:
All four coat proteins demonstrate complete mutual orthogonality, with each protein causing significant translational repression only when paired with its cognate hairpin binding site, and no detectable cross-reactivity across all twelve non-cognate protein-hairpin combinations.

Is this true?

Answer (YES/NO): NO